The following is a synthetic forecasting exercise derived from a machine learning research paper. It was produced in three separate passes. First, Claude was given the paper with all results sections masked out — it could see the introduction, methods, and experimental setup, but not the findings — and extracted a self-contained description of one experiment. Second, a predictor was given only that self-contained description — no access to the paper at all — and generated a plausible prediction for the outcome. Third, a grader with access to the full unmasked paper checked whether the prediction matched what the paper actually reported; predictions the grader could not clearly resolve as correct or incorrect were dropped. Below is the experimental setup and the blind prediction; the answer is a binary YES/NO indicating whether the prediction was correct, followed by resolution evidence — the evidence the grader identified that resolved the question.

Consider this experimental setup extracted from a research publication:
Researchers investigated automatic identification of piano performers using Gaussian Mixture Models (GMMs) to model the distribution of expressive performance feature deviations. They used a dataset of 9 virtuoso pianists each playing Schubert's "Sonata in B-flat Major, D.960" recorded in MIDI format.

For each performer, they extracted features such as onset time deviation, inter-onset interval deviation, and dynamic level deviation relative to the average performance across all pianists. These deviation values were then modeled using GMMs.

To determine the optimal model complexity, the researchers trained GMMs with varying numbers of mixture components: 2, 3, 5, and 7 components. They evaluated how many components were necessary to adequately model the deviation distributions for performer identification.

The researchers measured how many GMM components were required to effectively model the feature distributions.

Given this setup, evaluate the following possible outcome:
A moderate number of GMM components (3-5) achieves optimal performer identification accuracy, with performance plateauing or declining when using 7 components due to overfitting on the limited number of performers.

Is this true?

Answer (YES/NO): NO